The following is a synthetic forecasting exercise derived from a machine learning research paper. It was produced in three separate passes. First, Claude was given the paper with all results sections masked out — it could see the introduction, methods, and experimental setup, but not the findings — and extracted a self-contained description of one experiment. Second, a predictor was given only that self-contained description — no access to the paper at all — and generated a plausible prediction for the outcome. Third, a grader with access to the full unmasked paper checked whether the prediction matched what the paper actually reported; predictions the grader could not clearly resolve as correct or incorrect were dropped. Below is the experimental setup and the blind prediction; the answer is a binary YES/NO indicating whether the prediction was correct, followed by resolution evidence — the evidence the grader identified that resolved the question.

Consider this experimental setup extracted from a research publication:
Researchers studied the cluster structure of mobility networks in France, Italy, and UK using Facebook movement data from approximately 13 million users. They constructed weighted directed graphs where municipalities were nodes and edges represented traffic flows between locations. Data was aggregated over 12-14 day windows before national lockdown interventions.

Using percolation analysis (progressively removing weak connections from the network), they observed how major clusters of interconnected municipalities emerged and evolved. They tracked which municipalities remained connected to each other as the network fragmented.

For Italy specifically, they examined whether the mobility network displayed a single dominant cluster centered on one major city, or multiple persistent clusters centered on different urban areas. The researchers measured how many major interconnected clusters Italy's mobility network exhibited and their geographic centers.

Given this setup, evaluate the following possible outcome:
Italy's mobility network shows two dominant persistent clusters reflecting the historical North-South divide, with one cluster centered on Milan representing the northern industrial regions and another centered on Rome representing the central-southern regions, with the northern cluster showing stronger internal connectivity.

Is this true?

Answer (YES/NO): NO